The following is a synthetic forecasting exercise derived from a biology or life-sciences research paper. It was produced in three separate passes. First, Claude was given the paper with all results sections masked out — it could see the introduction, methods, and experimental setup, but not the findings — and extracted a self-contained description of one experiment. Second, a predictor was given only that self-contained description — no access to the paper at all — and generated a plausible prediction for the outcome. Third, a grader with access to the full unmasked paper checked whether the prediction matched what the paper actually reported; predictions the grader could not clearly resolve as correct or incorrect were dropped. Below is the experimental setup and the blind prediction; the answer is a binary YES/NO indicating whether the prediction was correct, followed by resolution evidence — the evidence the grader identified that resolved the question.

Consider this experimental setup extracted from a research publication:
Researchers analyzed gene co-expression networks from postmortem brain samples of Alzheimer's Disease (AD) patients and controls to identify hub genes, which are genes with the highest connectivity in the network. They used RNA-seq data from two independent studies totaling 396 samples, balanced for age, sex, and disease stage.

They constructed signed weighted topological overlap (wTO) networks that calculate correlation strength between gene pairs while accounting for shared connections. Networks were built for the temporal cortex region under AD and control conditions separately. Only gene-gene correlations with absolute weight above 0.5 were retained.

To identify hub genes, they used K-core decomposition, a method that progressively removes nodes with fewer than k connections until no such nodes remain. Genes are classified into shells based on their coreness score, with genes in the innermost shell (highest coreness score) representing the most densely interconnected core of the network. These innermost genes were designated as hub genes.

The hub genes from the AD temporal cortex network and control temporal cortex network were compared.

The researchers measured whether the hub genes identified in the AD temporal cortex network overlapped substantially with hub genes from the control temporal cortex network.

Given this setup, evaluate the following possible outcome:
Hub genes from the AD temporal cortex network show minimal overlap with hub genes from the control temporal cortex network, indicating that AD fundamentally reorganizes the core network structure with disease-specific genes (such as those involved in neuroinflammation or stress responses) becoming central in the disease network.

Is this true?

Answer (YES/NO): YES